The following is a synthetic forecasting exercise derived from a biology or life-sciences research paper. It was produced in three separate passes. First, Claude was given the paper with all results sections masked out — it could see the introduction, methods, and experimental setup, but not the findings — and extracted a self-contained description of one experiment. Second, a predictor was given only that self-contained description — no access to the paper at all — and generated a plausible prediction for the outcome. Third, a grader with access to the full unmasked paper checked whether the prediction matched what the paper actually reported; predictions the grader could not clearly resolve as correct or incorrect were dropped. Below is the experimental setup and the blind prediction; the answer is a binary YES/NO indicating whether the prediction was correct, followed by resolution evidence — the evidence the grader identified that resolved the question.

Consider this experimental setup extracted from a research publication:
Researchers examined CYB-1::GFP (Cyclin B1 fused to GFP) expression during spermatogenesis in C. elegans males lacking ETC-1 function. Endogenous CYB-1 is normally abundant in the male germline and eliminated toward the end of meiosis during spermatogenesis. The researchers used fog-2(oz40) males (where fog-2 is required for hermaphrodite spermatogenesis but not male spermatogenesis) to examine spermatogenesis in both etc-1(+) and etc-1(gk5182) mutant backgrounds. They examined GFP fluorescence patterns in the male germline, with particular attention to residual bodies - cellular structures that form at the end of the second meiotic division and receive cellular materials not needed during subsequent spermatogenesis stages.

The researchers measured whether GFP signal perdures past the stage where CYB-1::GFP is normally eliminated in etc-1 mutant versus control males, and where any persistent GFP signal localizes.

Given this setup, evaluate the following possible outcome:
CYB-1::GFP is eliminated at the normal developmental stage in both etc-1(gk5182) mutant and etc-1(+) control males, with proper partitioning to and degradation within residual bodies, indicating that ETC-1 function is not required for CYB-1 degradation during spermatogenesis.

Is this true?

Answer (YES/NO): NO